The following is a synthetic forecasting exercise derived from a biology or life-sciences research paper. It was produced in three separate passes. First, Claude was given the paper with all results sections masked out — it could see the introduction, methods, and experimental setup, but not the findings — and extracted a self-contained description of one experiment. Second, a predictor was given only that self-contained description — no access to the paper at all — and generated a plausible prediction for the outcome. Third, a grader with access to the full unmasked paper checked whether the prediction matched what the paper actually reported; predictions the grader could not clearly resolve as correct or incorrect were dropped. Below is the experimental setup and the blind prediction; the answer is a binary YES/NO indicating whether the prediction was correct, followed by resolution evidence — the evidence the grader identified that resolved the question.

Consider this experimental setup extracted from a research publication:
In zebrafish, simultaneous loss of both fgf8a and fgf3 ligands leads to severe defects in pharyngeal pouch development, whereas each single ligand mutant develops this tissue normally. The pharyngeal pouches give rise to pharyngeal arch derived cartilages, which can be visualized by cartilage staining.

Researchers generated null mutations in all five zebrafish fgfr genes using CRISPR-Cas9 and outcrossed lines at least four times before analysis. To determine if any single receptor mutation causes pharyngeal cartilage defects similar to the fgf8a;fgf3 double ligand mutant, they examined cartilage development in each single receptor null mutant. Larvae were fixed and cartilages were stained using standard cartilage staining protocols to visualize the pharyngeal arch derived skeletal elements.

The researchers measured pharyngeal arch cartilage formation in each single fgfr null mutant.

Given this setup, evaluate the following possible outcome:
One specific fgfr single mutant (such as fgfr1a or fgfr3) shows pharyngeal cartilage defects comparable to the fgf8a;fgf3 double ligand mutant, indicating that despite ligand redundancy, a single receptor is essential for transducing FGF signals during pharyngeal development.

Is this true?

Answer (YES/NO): NO